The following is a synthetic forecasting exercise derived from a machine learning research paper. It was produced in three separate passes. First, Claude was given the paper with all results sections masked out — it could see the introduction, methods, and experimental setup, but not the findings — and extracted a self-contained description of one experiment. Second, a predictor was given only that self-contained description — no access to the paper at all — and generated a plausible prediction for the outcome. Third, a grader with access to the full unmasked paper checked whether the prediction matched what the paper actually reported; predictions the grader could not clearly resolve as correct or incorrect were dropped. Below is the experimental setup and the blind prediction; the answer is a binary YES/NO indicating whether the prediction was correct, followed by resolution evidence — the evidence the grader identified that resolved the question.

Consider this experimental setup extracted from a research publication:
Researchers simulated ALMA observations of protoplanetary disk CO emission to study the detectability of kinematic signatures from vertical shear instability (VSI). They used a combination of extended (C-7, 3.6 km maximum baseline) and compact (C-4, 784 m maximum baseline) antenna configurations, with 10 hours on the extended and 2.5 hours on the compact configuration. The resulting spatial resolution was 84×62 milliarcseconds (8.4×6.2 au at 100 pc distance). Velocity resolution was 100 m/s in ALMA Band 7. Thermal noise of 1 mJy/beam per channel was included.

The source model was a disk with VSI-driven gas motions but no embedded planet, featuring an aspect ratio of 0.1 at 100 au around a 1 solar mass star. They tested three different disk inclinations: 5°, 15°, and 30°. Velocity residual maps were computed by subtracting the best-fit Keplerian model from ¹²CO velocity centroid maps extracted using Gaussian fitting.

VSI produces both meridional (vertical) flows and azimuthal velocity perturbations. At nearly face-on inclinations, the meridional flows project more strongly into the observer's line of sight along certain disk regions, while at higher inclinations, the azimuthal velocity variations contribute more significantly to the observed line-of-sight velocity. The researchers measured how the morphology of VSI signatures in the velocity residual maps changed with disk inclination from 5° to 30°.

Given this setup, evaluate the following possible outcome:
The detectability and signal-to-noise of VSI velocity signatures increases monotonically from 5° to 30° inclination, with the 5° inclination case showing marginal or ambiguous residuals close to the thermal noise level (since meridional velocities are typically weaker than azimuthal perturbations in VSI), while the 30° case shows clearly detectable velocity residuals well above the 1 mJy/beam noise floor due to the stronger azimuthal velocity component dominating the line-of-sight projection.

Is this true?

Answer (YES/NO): NO